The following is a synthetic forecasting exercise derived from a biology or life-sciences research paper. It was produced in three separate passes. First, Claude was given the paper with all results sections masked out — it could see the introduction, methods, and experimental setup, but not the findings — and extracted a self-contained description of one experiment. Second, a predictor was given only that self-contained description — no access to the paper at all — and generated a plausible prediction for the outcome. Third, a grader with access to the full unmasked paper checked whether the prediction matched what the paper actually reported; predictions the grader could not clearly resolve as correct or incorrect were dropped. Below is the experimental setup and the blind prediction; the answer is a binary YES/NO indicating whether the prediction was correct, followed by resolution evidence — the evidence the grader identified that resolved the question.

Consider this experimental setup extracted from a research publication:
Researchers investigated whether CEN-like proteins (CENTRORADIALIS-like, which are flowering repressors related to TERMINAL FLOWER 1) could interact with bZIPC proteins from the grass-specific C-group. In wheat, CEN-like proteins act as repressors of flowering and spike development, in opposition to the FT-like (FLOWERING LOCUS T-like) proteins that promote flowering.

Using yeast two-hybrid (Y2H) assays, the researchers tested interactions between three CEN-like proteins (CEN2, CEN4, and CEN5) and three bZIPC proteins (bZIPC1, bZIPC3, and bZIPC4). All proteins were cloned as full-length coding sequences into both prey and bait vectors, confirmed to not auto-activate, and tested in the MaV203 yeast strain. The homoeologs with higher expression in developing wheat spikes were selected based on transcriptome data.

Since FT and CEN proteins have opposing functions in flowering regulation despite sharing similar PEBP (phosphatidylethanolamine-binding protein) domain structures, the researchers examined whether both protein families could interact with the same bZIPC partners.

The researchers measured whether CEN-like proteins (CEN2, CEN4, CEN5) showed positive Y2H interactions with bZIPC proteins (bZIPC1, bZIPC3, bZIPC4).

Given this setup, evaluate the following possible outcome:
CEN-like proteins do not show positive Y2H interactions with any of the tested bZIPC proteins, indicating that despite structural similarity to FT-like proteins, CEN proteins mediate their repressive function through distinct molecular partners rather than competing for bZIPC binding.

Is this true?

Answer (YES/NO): NO